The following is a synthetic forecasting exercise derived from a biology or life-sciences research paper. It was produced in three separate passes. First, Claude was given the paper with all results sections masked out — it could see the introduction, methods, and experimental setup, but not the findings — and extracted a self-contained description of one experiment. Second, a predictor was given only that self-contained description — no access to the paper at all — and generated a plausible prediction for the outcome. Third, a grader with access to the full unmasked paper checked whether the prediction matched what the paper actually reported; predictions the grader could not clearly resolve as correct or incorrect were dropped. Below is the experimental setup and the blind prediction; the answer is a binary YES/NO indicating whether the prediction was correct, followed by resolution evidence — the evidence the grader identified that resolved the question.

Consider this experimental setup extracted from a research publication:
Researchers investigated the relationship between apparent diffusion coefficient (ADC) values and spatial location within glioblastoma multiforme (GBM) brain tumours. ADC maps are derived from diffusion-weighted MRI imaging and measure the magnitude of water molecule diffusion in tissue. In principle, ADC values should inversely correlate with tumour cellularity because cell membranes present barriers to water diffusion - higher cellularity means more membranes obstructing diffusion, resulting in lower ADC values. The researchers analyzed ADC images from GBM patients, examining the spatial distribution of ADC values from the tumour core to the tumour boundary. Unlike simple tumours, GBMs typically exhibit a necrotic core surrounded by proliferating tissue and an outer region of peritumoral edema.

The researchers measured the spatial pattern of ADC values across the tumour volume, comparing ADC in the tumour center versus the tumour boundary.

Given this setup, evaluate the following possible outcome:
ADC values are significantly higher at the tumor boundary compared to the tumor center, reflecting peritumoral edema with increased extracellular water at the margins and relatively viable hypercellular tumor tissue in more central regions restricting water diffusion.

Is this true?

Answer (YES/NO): NO